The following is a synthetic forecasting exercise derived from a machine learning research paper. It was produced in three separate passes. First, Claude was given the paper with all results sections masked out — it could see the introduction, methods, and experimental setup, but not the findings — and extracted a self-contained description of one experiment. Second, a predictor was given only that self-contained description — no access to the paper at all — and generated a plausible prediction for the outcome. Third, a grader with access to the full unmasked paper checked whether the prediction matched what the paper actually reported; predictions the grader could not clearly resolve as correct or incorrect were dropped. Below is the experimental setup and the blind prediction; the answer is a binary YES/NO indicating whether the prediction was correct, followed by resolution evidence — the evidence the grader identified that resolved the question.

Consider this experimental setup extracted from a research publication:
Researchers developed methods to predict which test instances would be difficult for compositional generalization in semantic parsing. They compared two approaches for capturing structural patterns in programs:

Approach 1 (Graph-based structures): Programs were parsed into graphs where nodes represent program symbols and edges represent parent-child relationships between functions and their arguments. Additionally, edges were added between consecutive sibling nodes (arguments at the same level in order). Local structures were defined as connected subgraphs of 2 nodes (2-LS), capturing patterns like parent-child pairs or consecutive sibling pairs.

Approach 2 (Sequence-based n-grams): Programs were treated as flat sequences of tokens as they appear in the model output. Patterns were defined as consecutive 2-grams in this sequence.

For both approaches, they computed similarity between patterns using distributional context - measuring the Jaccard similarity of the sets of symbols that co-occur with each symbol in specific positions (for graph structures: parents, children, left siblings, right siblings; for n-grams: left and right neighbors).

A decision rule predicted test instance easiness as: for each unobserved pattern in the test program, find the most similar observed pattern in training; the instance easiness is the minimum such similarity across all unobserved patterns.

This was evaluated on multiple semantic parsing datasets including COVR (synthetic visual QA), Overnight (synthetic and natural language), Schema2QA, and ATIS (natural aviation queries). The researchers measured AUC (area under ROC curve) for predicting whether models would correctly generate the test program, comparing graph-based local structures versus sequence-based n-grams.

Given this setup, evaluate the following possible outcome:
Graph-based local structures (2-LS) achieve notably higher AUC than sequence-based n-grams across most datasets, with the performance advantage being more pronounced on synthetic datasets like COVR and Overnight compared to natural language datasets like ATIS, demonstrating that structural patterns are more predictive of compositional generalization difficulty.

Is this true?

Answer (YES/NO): NO